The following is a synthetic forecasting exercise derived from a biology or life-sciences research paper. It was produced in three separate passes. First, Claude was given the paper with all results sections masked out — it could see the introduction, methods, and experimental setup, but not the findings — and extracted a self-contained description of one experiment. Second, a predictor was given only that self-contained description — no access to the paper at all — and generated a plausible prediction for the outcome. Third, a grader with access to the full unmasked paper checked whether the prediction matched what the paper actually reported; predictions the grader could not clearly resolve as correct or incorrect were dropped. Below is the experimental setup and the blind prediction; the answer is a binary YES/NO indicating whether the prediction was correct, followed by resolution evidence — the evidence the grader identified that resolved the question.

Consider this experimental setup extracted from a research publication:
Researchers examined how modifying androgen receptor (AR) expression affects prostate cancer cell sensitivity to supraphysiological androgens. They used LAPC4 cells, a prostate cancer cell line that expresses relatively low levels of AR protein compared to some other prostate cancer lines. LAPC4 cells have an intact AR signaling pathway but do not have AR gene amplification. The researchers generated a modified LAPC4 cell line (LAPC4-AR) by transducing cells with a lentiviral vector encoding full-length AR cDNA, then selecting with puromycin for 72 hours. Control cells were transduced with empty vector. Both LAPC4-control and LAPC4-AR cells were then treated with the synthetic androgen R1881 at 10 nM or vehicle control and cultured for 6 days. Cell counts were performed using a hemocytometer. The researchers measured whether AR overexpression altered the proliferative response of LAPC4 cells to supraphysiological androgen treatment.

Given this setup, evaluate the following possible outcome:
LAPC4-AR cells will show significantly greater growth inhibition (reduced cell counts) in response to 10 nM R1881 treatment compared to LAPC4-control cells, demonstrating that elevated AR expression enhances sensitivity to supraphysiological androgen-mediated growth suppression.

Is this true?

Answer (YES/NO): YES